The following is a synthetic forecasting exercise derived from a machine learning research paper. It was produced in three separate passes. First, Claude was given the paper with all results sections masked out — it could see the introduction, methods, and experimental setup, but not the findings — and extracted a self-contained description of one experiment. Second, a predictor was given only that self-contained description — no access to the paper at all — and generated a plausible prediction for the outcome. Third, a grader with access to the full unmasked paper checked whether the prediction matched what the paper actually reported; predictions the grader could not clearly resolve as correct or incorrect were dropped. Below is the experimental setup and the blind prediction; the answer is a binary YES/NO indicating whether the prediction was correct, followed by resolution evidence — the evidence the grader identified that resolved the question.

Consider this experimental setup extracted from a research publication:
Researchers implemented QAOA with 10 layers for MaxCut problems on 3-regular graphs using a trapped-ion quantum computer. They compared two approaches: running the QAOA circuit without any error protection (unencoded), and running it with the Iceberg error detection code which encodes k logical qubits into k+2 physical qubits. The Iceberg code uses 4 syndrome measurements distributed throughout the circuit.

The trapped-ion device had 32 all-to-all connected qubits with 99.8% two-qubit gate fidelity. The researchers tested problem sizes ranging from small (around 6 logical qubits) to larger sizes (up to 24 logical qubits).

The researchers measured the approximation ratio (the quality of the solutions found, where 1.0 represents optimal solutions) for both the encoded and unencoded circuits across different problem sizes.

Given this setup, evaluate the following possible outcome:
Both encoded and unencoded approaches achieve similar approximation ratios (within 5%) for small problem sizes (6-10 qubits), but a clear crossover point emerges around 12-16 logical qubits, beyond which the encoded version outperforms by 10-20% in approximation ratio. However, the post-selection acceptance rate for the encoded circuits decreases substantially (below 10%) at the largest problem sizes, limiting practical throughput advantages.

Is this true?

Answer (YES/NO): NO